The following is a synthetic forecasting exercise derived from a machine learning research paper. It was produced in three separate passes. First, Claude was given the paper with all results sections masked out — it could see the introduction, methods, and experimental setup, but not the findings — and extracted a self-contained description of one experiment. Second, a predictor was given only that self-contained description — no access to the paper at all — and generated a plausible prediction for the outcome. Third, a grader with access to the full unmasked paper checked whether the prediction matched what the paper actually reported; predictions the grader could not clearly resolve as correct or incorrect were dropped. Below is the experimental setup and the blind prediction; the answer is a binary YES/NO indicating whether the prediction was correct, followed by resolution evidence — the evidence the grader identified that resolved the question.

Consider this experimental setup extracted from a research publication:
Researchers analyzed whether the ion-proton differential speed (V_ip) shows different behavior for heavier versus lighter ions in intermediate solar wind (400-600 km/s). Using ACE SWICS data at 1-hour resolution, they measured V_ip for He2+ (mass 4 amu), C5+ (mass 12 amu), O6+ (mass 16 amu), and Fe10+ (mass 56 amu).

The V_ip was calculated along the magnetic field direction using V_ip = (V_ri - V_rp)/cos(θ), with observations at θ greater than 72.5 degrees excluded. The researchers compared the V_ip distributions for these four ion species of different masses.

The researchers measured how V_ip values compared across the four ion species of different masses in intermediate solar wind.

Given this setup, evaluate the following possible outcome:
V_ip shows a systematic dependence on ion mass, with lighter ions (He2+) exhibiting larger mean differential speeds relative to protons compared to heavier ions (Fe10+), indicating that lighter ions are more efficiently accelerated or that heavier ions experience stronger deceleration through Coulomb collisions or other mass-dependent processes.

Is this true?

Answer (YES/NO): NO